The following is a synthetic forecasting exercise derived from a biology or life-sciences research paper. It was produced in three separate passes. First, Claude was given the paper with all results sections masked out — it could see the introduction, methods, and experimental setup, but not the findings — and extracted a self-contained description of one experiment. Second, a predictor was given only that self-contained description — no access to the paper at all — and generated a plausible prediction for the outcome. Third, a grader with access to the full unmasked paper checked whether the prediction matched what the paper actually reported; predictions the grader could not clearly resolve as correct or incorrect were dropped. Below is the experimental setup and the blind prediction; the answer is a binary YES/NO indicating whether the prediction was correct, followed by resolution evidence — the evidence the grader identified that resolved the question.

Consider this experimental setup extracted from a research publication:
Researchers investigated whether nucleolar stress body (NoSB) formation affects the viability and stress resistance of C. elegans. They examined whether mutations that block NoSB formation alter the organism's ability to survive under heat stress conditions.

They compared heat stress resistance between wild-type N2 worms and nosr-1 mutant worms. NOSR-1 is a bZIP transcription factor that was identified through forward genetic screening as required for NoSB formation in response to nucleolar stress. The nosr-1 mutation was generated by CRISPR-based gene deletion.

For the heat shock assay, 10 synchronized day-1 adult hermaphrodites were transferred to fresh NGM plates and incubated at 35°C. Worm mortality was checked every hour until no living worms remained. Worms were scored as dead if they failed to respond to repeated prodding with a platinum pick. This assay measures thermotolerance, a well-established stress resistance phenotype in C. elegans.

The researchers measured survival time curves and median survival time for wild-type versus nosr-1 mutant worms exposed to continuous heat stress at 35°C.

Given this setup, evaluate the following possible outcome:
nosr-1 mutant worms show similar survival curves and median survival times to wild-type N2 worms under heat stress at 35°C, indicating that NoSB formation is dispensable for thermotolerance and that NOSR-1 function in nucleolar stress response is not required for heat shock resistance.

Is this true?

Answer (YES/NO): YES